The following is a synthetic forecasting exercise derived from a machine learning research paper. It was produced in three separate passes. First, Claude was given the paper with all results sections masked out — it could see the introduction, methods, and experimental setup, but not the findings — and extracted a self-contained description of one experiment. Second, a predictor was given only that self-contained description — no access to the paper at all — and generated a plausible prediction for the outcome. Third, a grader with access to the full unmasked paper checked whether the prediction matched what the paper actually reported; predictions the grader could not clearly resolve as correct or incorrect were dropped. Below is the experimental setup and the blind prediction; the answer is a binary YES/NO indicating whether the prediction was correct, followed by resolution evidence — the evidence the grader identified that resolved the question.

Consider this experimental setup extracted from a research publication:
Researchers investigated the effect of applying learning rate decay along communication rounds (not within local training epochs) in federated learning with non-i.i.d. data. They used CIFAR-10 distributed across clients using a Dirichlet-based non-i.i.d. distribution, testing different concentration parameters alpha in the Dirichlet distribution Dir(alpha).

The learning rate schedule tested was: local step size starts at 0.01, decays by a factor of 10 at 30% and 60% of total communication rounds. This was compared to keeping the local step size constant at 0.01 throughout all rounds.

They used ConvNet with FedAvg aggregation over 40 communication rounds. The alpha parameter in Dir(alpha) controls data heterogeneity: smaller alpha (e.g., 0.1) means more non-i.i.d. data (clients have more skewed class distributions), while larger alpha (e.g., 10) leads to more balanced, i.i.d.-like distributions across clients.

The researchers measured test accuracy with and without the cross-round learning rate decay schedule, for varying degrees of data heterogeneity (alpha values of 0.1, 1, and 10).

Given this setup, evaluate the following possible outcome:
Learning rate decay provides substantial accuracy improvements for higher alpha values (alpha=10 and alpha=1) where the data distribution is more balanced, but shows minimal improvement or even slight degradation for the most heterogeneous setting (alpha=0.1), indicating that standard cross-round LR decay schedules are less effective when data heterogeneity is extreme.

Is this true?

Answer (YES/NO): NO